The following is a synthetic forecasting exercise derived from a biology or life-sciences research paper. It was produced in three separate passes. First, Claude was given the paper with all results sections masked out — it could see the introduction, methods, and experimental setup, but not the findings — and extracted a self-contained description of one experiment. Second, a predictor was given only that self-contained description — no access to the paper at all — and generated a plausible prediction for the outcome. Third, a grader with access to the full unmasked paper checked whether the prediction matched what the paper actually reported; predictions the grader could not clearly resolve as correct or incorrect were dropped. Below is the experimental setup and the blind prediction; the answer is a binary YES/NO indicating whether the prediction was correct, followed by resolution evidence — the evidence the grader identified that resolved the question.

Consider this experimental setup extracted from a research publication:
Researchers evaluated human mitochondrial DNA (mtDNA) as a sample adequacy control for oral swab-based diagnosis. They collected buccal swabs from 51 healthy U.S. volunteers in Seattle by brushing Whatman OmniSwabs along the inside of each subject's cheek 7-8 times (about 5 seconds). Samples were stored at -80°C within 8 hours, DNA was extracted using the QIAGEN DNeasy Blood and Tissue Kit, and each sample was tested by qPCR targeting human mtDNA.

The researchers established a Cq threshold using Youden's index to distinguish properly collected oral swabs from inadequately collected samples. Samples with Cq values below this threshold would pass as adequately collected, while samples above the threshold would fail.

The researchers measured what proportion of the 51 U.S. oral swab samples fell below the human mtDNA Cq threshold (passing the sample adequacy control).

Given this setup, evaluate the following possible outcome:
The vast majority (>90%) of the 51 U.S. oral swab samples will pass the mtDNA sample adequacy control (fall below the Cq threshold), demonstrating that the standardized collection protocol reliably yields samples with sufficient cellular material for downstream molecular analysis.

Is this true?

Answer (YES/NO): YES